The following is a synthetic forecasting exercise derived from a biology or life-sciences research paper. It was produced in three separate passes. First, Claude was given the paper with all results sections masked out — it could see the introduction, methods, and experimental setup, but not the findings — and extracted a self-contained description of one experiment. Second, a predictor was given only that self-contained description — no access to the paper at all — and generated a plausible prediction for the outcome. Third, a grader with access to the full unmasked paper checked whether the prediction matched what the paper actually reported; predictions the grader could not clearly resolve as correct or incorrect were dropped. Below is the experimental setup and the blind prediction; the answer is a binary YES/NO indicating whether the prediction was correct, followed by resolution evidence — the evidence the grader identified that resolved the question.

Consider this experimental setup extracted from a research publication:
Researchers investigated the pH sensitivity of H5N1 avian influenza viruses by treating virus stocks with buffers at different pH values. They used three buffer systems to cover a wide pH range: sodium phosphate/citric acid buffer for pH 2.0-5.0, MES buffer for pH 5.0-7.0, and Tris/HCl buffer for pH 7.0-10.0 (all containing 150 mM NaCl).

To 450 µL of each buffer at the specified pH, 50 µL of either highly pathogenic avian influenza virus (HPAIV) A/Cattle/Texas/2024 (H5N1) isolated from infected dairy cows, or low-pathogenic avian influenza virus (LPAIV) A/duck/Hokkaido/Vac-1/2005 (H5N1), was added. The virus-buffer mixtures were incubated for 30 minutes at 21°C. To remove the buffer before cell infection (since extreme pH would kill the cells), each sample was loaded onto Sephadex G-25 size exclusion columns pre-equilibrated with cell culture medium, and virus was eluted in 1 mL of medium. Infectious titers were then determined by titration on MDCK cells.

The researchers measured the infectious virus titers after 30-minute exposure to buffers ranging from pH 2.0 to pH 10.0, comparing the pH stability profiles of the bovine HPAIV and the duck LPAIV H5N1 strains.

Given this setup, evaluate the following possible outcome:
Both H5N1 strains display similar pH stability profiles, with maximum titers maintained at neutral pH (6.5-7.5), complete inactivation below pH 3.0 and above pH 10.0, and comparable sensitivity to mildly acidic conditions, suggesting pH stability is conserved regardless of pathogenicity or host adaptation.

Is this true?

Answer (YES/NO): NO